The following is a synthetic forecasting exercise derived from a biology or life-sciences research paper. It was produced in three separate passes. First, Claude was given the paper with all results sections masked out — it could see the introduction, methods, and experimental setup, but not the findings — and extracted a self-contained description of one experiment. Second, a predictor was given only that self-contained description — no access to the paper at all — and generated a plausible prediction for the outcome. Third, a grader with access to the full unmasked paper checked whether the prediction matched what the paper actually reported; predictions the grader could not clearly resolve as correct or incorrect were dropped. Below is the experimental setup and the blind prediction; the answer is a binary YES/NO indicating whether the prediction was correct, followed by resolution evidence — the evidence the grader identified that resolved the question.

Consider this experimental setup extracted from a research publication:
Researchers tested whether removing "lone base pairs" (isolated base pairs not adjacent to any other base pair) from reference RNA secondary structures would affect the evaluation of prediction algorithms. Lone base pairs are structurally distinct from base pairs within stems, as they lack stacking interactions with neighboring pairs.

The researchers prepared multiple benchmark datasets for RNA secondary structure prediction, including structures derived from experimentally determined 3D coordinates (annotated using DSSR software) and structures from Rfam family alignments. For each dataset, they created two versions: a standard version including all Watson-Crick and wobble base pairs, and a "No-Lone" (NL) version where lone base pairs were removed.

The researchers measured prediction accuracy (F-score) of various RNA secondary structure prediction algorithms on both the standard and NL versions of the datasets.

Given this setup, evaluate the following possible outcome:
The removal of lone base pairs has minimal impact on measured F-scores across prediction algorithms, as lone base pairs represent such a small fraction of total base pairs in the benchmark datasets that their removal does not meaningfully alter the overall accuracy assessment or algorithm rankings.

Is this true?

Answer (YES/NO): YES